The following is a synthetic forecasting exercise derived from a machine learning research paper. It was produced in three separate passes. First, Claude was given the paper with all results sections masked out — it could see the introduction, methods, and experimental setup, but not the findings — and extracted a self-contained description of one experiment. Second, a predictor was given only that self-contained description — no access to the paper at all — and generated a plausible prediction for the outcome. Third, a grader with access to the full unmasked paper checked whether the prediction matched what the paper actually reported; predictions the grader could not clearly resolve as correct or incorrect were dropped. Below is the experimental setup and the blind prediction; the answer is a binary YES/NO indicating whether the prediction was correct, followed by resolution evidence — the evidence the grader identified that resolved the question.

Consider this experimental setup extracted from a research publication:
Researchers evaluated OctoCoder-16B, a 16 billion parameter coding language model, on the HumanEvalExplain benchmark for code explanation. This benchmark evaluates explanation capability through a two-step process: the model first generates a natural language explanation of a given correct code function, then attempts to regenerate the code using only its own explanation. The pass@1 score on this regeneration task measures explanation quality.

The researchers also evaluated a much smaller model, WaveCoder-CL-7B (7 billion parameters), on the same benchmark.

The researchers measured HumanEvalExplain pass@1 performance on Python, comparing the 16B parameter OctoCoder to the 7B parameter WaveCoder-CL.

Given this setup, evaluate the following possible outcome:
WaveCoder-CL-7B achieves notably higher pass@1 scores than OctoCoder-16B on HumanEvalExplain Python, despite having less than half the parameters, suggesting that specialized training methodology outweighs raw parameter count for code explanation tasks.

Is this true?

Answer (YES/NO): YES